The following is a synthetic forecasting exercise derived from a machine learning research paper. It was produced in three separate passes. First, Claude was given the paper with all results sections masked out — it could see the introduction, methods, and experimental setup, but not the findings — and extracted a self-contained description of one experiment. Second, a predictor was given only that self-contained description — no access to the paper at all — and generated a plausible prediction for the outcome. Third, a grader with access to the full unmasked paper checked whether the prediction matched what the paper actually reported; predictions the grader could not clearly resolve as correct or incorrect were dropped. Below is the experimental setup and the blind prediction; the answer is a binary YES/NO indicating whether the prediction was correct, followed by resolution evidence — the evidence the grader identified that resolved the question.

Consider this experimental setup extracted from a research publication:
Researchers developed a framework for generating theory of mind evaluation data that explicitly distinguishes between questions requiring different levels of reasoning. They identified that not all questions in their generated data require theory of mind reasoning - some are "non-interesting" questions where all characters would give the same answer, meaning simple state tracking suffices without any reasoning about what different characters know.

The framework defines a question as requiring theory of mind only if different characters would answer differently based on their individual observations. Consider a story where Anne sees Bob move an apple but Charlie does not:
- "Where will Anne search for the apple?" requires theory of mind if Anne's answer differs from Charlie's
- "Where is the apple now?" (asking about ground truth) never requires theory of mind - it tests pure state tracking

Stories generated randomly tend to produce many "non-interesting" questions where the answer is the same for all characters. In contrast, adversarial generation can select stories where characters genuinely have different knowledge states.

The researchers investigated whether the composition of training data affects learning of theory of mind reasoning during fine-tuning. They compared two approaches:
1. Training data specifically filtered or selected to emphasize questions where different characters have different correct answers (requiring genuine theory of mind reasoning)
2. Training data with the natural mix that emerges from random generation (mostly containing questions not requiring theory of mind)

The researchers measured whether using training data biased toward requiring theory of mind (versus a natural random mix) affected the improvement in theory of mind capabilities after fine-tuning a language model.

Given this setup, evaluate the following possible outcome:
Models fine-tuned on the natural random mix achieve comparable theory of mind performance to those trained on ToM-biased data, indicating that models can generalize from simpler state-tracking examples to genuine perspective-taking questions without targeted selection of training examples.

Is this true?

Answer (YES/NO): NO